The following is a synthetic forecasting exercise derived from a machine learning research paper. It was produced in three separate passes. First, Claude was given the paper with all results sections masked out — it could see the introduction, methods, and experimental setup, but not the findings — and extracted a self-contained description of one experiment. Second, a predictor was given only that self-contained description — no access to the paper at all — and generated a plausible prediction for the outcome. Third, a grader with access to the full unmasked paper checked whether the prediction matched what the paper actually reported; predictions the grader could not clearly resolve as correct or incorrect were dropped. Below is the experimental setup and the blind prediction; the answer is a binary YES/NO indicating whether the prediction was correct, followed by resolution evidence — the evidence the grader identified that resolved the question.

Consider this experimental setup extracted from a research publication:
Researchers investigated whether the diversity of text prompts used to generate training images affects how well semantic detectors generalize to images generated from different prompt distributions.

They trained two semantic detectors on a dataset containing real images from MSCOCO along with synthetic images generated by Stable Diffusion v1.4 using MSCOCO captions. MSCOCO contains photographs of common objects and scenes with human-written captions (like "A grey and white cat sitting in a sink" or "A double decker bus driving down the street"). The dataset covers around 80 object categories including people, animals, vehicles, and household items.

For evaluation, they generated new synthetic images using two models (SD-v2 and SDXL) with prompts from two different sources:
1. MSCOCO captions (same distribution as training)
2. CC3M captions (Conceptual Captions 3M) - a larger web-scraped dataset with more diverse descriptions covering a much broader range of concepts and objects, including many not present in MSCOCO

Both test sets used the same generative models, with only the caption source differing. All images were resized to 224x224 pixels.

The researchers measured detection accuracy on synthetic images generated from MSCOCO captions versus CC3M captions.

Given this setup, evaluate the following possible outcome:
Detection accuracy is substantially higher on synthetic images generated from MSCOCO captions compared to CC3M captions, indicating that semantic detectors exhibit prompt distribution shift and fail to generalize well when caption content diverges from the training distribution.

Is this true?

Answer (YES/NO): YES